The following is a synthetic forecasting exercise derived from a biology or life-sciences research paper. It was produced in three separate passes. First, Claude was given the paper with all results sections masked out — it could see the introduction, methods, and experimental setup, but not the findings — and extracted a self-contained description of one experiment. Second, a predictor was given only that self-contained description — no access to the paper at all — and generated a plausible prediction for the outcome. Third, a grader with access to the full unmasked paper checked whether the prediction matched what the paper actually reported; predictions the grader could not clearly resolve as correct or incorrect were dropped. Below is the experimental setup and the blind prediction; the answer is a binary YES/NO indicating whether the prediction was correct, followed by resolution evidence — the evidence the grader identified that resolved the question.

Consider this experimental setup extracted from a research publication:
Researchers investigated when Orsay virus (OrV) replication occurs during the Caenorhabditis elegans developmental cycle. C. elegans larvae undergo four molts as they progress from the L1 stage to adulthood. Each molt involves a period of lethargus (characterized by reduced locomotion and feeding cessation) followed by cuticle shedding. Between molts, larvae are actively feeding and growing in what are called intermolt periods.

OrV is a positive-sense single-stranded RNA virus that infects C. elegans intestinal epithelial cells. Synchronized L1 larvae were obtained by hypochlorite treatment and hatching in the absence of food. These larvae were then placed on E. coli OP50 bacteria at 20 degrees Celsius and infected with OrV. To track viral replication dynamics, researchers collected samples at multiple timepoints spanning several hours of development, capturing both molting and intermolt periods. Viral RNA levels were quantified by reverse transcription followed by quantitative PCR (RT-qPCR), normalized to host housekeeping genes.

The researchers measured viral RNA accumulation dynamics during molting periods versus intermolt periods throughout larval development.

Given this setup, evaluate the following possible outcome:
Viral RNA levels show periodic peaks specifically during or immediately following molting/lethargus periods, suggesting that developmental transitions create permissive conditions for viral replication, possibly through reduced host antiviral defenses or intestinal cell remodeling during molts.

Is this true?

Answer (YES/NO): NO